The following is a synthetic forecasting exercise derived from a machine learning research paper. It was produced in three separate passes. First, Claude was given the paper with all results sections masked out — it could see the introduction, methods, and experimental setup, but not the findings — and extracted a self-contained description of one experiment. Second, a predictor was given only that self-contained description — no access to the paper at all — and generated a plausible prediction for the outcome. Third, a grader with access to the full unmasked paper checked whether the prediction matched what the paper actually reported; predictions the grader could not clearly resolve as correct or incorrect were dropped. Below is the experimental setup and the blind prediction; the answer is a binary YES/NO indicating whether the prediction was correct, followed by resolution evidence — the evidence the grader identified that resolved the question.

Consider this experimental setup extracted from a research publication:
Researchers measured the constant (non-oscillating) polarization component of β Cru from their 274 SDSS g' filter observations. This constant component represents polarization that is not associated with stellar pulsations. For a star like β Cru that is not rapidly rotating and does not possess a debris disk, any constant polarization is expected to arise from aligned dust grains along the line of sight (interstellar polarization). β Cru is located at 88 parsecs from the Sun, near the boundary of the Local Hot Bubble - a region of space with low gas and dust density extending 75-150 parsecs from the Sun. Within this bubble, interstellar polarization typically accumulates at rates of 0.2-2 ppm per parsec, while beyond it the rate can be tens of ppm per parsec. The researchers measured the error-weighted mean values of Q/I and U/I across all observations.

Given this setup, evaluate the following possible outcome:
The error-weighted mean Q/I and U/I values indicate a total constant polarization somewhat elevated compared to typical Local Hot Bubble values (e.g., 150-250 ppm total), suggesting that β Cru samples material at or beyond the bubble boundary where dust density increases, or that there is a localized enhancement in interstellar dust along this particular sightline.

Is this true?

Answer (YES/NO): NO